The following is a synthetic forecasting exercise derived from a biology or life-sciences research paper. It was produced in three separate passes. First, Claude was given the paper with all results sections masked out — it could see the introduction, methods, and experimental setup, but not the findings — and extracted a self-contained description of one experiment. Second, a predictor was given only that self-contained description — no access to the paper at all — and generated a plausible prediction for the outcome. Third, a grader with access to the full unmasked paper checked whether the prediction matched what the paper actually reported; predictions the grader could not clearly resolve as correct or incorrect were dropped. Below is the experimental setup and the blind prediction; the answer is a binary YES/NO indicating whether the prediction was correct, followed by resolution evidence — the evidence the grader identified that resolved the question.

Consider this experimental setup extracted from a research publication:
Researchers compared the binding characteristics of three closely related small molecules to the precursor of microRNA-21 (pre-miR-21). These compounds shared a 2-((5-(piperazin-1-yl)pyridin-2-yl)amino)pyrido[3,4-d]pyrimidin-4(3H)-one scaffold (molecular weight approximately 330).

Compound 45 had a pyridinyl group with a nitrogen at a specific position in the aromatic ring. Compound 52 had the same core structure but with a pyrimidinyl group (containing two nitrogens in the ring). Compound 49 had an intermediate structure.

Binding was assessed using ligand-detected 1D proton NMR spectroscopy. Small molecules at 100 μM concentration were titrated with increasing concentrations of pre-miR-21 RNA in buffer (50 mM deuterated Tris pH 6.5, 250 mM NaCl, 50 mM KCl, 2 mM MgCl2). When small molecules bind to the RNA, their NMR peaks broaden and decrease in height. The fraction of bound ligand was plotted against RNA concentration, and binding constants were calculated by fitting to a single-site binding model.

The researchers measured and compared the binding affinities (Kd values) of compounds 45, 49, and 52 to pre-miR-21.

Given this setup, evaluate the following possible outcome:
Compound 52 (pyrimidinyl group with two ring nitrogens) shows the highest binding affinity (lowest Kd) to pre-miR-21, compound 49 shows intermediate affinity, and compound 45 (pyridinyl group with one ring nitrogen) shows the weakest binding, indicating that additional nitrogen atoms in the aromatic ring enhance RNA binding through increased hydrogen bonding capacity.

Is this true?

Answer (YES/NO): NO